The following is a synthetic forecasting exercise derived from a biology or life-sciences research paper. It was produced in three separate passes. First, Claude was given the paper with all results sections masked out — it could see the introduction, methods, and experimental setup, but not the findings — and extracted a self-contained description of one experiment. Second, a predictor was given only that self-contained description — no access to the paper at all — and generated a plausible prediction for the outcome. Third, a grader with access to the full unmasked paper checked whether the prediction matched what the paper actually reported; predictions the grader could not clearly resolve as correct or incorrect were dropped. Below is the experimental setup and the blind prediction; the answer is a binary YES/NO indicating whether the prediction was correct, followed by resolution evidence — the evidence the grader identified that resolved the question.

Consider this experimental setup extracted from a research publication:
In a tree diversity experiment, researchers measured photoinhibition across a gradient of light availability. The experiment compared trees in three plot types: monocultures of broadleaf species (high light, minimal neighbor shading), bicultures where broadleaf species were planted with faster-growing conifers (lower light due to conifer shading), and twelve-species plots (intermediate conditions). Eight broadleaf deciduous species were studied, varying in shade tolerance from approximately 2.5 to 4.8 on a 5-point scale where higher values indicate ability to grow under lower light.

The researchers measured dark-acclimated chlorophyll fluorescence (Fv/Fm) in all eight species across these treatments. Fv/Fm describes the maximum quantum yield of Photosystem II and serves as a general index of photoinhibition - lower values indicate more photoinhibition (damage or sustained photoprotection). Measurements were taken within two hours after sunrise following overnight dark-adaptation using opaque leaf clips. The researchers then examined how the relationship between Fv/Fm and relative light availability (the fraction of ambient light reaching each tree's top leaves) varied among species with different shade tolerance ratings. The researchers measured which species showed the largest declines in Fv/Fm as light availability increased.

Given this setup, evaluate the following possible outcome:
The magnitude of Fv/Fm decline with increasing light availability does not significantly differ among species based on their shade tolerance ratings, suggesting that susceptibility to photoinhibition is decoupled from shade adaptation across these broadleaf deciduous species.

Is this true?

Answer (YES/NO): NO